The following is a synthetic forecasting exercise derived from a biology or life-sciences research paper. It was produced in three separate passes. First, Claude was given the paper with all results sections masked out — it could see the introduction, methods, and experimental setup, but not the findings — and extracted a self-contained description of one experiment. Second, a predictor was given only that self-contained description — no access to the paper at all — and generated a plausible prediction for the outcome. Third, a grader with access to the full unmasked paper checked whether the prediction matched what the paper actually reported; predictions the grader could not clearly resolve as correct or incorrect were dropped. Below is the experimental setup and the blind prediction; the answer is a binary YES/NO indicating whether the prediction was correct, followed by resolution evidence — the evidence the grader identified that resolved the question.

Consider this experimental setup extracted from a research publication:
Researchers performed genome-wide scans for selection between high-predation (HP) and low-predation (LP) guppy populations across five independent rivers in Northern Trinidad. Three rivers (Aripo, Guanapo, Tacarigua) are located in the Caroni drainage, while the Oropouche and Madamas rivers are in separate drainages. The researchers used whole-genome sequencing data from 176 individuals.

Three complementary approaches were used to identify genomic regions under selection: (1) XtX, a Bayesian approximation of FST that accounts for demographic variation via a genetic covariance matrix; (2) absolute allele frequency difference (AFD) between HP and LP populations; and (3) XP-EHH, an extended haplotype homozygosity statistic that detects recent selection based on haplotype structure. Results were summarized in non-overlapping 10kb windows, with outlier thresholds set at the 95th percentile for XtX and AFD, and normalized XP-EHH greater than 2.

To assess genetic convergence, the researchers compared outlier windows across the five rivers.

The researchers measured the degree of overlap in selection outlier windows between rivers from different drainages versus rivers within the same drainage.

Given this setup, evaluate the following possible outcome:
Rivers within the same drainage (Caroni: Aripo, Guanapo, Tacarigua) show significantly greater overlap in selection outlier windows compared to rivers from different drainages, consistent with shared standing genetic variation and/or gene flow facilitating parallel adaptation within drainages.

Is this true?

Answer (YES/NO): NO